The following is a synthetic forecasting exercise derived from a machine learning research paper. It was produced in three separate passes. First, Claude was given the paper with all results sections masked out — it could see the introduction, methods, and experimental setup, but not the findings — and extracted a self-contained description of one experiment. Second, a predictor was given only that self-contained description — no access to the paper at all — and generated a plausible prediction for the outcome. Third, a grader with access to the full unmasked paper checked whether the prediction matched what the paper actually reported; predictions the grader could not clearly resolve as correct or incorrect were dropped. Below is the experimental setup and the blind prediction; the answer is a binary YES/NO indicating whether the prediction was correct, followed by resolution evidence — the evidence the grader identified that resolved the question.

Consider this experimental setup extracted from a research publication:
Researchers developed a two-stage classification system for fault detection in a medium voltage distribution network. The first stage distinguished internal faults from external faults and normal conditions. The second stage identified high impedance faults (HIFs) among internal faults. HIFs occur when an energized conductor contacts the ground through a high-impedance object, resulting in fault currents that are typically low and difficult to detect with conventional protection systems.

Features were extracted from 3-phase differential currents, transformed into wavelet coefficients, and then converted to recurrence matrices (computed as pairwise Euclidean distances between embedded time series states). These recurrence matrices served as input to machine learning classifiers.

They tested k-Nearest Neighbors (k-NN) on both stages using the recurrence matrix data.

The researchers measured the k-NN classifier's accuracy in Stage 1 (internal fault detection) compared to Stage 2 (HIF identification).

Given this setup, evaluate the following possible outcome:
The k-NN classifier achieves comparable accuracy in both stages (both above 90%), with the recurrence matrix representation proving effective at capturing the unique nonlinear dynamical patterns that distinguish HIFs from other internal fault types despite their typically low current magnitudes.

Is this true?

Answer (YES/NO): YES